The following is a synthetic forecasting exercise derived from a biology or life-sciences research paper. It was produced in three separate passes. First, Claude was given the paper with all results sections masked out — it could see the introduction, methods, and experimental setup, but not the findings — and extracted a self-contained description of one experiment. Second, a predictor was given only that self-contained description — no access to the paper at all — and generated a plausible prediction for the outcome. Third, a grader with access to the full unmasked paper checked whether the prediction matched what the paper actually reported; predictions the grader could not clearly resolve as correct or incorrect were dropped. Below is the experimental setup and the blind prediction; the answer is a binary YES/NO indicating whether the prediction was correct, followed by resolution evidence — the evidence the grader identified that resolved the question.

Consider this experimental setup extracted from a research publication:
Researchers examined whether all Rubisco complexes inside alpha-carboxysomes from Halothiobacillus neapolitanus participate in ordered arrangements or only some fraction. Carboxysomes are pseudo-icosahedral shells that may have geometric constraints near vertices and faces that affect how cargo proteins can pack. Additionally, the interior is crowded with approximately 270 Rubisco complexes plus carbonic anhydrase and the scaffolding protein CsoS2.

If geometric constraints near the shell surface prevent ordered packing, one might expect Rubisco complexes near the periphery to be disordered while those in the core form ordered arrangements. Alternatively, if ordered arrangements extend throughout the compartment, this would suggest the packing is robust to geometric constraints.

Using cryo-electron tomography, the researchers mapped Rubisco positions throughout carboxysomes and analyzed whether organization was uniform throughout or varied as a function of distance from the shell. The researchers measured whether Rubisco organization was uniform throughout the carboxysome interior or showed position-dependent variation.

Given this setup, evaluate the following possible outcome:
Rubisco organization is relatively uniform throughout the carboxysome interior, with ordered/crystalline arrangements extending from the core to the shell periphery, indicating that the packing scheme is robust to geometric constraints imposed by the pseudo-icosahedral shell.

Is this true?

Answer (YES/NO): NO